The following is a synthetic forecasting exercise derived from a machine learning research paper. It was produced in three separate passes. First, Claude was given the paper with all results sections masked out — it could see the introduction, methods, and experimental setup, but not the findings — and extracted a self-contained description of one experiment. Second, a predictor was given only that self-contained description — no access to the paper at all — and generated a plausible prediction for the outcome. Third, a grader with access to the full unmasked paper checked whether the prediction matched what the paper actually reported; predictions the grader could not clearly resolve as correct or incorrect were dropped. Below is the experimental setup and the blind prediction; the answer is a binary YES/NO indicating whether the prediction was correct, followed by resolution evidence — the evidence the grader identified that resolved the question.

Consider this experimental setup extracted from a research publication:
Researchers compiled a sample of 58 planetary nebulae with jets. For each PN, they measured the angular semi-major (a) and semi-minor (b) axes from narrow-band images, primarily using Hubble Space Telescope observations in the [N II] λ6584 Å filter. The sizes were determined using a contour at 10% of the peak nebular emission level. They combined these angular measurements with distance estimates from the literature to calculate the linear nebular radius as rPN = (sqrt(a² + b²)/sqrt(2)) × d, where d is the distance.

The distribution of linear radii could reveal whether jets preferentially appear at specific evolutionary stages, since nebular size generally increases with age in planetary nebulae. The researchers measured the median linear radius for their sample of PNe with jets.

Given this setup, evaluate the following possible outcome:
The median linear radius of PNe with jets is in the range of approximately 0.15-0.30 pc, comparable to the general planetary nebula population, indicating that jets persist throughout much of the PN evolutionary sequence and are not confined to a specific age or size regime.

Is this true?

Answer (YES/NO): NO